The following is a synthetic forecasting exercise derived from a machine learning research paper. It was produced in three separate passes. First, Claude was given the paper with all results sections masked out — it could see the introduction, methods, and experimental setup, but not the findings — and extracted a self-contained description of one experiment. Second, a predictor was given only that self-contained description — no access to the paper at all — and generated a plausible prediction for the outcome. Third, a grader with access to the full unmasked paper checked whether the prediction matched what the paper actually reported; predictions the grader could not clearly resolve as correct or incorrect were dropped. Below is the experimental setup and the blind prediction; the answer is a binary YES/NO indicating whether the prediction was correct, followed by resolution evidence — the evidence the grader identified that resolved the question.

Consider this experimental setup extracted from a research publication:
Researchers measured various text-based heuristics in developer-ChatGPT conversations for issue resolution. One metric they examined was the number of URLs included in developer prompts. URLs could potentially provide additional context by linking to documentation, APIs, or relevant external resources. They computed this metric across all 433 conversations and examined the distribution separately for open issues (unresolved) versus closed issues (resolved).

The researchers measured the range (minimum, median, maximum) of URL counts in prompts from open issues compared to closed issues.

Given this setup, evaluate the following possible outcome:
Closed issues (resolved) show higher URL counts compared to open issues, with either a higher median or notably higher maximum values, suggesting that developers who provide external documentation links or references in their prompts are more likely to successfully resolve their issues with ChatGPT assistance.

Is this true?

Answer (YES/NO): NO